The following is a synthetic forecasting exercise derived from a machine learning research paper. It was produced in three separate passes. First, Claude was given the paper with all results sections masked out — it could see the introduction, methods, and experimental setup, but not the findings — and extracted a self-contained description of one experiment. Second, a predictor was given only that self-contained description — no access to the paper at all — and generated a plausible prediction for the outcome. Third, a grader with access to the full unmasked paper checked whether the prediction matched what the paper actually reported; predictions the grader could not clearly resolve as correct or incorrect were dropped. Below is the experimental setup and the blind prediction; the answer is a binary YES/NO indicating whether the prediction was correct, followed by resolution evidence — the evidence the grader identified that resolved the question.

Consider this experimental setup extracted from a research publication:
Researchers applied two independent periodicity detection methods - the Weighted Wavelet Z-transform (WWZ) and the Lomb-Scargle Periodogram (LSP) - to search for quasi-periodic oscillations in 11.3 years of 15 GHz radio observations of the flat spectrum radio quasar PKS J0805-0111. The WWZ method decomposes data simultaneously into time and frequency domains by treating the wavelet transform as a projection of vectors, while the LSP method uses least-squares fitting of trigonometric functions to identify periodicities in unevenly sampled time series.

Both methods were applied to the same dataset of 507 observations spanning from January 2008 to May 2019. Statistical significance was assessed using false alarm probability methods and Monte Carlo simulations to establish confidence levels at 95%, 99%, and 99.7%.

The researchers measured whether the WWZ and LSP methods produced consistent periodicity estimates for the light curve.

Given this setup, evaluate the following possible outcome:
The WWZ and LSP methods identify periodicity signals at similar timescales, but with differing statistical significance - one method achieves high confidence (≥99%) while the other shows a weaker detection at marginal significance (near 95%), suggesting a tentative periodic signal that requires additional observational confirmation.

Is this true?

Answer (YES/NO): NO